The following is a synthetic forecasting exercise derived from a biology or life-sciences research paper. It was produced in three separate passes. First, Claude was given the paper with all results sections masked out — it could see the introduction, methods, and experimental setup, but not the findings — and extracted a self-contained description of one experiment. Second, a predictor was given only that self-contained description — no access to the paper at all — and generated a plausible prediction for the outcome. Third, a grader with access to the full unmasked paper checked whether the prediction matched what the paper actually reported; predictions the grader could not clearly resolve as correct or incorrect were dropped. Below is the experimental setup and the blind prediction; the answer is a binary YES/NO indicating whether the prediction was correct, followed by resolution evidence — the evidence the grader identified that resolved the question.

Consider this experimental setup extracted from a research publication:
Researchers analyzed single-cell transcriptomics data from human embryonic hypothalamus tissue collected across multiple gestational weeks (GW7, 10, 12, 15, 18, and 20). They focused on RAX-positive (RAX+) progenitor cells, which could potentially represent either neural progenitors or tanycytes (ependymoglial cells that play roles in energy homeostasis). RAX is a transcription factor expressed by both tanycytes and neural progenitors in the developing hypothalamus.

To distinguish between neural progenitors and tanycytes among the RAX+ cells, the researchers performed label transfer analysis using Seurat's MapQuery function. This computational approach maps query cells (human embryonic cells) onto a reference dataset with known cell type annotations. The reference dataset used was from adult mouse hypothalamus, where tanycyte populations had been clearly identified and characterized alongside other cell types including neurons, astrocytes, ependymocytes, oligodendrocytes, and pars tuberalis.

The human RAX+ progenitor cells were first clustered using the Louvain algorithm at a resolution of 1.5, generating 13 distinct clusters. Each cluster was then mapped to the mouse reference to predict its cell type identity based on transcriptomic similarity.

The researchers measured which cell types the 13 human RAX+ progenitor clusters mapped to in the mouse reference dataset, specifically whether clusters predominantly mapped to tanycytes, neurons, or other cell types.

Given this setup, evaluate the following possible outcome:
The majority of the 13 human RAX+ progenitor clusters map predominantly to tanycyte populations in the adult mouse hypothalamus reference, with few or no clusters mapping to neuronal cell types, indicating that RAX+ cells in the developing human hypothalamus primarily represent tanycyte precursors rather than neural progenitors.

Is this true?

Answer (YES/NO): NO